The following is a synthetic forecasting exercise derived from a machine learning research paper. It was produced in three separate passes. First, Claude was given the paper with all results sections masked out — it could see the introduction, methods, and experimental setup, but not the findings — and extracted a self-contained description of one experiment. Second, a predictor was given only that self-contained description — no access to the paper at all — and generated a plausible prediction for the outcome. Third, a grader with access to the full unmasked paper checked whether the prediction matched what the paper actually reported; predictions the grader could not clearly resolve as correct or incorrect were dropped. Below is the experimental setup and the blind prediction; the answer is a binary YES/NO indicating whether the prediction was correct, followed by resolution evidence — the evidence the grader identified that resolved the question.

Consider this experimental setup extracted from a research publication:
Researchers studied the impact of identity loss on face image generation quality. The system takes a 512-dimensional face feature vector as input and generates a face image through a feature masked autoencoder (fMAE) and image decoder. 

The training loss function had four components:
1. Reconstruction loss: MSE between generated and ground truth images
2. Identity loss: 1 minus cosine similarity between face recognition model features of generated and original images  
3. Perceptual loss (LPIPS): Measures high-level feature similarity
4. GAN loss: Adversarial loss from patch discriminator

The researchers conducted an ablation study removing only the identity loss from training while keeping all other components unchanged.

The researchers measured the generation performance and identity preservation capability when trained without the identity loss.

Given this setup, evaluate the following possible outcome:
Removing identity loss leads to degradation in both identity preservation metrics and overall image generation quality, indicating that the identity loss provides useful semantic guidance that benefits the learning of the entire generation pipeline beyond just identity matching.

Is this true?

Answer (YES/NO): NO